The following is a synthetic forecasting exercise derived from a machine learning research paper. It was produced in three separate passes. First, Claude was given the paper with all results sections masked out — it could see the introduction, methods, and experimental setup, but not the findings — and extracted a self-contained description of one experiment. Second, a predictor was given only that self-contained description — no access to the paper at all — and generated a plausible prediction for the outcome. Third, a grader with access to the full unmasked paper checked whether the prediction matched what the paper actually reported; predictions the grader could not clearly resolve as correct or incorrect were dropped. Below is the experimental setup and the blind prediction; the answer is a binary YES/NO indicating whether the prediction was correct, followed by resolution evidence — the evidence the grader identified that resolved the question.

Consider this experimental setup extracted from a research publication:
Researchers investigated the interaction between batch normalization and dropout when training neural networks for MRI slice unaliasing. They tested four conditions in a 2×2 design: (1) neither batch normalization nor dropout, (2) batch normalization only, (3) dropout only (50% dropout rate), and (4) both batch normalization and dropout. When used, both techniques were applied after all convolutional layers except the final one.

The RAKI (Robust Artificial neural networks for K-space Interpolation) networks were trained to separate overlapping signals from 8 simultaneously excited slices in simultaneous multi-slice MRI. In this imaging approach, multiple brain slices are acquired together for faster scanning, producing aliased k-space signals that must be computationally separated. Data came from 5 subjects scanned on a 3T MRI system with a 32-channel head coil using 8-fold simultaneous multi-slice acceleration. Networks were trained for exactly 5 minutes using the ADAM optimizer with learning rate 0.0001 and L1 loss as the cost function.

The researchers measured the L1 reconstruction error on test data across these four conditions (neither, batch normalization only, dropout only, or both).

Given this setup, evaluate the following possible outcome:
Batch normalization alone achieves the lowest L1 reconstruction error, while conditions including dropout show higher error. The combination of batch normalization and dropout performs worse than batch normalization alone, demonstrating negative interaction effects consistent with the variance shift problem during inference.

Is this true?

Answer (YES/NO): NO